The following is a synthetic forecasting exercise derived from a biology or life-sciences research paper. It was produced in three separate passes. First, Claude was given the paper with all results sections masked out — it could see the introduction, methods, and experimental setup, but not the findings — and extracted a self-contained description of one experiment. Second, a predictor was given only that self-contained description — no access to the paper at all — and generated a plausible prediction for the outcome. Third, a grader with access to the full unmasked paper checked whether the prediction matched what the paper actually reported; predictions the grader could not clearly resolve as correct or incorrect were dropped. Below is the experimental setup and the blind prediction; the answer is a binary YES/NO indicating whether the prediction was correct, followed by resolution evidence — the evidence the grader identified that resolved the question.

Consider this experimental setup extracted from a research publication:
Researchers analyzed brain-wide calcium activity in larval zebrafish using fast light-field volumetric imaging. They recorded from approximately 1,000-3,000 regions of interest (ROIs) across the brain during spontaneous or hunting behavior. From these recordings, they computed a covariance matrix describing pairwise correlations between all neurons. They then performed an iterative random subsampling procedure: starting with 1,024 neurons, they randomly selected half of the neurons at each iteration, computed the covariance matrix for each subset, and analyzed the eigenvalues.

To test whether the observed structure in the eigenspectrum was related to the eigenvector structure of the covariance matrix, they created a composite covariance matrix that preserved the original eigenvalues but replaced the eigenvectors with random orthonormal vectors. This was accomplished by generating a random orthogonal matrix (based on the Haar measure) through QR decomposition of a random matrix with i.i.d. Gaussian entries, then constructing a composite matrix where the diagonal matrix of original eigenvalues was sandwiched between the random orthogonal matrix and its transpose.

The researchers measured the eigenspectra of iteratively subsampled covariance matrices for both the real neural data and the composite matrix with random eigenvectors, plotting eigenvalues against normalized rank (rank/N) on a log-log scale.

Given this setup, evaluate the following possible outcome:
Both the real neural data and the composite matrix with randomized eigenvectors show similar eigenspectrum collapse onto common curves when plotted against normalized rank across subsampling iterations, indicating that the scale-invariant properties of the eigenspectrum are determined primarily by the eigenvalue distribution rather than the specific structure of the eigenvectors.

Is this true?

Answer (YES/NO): NO